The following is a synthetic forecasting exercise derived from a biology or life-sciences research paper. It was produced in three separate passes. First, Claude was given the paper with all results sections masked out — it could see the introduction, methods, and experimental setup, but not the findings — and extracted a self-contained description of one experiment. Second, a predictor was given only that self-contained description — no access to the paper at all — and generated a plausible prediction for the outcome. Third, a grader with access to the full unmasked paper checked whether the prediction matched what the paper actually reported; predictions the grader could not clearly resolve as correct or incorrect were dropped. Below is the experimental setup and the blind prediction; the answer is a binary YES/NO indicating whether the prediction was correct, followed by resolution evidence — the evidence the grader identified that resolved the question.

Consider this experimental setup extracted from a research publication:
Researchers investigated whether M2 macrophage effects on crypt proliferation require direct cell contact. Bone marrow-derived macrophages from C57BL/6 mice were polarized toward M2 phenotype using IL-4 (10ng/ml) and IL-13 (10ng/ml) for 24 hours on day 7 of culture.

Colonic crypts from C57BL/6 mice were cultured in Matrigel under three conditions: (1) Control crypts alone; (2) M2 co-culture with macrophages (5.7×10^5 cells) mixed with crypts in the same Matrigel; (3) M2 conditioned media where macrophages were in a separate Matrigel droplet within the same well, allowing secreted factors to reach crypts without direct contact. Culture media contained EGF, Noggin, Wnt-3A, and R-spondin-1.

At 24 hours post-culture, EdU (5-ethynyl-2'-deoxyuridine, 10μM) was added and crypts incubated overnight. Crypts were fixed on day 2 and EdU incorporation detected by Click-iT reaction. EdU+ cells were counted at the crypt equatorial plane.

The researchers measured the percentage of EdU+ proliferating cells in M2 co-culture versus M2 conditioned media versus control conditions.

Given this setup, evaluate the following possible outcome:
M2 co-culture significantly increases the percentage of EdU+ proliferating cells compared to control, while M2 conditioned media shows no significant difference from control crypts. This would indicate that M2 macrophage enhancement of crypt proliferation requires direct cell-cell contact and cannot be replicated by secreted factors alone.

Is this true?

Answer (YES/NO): YES